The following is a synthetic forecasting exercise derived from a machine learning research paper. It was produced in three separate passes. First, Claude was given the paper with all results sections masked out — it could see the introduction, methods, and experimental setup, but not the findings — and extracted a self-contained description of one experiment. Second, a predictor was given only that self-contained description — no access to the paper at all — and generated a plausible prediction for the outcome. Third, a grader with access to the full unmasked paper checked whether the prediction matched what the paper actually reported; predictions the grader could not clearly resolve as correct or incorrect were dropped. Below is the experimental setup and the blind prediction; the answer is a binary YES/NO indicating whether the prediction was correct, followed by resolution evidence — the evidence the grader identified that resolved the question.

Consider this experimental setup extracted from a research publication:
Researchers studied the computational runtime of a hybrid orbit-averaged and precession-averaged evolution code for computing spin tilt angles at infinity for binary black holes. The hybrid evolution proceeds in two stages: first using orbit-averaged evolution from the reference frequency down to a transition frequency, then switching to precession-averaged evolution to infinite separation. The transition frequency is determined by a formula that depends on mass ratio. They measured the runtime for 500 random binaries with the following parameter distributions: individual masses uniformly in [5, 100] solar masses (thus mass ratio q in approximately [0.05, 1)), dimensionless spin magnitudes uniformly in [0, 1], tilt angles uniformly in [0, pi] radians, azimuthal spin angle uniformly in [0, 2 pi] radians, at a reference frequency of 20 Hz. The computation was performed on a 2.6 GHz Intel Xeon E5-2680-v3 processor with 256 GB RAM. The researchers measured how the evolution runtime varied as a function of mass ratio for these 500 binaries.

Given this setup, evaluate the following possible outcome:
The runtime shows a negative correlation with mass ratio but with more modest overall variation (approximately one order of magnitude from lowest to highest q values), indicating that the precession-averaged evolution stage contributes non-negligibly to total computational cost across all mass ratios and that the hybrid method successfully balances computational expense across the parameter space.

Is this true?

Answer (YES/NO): NO